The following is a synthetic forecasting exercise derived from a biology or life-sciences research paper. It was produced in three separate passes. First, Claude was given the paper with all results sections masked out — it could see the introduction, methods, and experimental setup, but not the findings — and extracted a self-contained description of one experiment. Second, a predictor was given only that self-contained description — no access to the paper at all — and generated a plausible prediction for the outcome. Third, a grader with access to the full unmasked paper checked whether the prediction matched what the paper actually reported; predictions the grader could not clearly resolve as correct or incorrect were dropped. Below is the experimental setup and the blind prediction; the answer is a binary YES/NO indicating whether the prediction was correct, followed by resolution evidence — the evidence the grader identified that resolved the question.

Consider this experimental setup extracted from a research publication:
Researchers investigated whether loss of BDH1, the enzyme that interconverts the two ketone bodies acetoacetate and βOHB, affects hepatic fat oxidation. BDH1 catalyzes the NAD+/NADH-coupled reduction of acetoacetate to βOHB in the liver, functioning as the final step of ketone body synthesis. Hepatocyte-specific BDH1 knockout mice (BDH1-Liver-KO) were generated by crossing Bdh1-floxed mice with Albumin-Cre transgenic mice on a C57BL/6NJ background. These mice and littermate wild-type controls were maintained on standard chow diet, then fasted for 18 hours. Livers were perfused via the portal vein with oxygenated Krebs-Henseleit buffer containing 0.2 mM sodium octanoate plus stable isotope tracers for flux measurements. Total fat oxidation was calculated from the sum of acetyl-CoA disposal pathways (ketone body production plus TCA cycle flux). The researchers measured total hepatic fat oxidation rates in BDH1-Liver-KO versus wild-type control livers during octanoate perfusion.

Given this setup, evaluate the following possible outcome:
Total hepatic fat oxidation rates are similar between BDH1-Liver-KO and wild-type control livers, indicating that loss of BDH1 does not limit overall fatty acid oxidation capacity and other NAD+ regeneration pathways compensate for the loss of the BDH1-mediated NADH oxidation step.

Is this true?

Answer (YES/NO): NO